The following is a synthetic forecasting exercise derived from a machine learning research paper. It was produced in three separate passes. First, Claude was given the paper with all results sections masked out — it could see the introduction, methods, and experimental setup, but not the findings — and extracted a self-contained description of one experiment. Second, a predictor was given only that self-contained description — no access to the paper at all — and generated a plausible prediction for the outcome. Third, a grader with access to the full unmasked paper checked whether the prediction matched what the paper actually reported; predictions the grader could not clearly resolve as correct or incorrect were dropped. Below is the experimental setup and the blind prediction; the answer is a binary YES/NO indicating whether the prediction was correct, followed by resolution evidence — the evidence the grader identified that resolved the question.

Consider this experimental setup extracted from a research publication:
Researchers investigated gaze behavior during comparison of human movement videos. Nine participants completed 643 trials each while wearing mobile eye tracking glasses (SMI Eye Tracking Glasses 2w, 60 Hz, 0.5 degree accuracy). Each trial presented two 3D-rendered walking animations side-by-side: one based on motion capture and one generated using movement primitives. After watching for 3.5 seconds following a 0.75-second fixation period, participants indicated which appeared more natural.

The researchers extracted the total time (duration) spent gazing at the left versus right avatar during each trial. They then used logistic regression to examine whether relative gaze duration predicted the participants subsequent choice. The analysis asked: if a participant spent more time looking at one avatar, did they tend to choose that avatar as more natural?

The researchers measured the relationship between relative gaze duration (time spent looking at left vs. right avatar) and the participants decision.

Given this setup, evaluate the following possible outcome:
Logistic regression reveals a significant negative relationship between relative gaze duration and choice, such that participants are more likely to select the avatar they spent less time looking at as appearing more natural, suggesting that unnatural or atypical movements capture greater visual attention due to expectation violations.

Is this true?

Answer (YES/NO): NO